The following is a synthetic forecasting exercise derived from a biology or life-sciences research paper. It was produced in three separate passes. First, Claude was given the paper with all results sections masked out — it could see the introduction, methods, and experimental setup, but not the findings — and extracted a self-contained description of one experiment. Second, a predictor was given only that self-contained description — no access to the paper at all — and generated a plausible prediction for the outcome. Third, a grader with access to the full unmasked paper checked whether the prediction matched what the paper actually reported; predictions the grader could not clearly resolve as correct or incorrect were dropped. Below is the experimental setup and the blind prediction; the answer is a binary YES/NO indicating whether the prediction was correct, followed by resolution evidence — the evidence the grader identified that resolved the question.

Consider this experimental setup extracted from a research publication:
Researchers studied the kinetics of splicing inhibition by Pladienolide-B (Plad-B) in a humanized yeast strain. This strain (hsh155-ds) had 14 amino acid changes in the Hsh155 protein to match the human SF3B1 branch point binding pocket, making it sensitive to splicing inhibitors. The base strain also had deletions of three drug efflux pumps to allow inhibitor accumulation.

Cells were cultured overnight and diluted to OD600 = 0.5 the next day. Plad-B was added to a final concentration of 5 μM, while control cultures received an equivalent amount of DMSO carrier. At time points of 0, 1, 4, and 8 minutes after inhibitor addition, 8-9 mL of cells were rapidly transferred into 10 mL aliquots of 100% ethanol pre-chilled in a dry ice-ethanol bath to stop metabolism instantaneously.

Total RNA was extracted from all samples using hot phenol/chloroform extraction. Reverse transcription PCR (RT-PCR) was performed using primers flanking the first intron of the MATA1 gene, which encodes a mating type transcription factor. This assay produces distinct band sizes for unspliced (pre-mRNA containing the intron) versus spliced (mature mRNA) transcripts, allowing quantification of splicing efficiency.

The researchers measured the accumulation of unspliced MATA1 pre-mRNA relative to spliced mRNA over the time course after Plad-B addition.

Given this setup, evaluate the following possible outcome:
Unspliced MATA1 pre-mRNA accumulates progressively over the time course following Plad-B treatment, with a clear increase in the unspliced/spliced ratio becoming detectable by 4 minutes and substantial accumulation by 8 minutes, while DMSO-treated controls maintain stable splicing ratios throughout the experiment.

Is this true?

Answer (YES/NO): YES